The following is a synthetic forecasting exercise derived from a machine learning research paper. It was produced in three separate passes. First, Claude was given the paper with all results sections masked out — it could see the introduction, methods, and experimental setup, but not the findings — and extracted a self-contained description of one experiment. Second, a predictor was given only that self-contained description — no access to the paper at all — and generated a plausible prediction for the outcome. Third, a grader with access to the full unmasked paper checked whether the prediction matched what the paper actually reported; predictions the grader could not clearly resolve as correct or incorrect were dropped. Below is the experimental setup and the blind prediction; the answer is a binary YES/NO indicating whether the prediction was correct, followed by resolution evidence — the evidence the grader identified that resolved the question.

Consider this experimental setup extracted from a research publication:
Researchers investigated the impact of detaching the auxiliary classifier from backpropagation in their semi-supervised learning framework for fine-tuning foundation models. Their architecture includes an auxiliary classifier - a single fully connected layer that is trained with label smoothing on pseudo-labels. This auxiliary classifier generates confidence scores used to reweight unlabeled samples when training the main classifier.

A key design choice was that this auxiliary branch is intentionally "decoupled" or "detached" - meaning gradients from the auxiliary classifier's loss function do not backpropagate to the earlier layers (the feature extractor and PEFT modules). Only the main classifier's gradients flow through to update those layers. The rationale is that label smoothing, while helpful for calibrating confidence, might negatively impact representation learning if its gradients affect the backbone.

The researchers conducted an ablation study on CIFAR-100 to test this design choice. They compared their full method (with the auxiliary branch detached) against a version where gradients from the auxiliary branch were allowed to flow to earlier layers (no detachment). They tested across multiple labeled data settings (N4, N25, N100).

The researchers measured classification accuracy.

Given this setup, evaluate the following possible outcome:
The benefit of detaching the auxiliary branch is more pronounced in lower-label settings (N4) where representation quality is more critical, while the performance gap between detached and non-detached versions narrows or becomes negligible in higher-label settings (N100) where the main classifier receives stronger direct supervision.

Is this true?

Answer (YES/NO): YES